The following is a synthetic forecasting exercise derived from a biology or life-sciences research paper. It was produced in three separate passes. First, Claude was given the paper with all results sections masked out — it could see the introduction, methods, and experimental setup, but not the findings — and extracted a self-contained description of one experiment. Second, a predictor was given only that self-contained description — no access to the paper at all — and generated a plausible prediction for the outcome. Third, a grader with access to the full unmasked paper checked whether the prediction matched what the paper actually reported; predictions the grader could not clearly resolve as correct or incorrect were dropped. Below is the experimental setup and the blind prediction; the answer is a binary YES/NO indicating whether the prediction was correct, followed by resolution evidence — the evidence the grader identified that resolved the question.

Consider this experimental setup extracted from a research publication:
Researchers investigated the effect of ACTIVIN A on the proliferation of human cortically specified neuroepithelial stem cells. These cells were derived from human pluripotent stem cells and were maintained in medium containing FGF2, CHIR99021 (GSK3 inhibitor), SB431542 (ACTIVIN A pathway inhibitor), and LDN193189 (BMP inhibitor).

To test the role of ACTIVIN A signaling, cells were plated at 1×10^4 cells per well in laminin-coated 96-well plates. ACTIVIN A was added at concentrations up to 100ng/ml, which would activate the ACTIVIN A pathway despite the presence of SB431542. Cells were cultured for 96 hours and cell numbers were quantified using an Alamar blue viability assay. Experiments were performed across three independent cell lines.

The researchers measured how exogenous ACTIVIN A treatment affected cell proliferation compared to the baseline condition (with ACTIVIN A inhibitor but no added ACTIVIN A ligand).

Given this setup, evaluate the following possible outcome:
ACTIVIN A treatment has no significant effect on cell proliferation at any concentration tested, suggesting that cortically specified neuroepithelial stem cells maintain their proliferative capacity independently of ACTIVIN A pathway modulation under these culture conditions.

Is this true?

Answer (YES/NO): NO